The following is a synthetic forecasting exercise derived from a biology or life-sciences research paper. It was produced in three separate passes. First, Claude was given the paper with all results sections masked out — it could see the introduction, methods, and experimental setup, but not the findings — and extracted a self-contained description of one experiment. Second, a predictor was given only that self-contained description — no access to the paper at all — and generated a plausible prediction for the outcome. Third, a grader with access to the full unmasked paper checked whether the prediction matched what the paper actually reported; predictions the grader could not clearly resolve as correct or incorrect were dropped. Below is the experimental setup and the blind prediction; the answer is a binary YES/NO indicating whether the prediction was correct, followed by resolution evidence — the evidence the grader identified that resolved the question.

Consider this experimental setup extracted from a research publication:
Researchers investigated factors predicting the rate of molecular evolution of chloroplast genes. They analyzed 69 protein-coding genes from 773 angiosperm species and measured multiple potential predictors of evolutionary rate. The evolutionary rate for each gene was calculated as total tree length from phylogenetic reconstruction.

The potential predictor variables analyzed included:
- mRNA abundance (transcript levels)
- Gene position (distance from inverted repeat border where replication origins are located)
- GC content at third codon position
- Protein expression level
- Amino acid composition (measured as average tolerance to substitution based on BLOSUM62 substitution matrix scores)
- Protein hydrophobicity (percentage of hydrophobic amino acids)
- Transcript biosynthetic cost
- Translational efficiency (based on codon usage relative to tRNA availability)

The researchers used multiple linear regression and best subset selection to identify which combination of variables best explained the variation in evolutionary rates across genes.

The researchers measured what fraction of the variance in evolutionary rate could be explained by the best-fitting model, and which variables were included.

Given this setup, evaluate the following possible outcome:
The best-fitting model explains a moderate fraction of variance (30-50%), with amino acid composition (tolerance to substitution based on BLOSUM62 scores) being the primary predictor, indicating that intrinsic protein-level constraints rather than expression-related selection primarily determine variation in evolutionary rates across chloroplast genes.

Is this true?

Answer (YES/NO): NO